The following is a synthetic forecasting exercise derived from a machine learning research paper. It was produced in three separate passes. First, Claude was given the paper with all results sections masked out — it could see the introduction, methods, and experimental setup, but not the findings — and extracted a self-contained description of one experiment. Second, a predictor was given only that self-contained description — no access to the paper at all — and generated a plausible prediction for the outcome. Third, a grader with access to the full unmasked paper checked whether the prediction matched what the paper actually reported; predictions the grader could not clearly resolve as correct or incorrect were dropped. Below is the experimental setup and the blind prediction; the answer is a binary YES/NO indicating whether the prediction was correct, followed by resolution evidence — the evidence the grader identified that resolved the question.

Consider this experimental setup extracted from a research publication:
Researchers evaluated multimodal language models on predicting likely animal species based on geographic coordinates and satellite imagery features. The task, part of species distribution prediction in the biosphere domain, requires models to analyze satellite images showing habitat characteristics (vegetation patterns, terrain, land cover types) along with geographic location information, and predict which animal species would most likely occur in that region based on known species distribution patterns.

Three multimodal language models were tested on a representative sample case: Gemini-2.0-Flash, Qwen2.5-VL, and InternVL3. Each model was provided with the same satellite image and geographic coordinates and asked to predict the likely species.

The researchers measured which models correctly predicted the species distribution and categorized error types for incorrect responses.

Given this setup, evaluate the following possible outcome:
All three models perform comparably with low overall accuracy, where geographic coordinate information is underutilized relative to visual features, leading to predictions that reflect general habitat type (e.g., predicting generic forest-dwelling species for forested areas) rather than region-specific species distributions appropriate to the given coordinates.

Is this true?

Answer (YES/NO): NO